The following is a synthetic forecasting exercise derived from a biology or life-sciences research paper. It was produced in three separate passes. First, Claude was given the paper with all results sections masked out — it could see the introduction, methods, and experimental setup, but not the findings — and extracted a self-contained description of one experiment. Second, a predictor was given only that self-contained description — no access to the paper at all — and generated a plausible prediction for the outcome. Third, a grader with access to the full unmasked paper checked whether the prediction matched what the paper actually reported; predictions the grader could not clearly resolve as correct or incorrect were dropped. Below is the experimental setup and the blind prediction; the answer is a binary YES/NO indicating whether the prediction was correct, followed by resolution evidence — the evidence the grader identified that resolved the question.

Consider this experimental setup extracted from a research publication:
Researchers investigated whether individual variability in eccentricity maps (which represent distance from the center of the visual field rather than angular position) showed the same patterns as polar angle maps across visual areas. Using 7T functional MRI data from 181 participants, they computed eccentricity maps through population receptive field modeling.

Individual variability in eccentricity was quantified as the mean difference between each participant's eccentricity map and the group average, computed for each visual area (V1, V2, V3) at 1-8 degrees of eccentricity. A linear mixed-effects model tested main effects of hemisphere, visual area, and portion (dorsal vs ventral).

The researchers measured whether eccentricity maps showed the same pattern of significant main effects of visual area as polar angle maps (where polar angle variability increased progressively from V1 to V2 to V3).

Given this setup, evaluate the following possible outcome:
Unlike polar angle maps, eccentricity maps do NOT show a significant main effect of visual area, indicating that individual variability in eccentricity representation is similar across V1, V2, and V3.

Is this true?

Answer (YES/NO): NO